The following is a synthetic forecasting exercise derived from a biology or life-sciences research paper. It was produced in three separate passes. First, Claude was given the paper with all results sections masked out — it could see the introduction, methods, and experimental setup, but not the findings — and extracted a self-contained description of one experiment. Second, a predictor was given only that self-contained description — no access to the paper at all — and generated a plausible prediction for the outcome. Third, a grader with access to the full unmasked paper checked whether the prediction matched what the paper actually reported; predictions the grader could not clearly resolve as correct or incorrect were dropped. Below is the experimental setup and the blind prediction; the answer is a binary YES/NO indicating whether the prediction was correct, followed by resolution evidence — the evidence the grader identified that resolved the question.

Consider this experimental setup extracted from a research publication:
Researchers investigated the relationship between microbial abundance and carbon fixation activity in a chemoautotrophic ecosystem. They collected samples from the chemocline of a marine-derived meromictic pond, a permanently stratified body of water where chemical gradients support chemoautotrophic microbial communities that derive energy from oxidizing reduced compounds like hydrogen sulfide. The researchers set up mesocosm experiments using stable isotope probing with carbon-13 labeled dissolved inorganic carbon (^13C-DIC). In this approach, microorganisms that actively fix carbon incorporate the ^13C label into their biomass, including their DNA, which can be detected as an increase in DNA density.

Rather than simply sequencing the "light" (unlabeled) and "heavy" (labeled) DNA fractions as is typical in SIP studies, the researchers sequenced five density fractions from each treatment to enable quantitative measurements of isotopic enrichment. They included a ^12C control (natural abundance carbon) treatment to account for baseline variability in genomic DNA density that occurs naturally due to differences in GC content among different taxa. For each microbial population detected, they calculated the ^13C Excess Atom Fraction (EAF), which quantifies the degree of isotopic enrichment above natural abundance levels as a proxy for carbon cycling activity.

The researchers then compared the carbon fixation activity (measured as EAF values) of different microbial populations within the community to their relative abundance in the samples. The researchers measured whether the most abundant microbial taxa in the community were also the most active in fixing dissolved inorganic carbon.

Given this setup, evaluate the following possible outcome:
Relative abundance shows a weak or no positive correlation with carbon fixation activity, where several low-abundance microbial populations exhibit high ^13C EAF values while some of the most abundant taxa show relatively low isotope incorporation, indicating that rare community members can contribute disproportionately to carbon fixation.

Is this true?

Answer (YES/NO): YES